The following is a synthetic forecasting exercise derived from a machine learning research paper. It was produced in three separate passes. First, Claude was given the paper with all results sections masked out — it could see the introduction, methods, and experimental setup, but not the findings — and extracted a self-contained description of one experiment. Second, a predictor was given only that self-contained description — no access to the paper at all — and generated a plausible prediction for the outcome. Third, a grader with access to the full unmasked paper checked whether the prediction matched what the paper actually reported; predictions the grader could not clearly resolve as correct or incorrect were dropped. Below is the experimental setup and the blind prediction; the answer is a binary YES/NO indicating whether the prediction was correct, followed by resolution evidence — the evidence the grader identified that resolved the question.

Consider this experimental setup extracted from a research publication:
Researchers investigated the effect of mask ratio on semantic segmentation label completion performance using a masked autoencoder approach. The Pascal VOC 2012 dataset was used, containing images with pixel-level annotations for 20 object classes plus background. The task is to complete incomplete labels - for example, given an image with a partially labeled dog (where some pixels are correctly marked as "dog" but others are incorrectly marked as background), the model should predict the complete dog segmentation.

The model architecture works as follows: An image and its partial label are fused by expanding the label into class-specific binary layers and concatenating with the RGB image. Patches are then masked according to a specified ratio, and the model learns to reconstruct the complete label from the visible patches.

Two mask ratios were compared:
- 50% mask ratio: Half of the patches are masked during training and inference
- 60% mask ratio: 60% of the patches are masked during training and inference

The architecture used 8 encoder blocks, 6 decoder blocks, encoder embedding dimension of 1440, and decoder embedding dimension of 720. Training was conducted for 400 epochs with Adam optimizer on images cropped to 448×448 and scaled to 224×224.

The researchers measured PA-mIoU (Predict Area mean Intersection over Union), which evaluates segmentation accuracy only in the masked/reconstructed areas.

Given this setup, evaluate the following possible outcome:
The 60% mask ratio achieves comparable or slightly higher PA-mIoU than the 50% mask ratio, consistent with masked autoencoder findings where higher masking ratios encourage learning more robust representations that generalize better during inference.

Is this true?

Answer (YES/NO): NO